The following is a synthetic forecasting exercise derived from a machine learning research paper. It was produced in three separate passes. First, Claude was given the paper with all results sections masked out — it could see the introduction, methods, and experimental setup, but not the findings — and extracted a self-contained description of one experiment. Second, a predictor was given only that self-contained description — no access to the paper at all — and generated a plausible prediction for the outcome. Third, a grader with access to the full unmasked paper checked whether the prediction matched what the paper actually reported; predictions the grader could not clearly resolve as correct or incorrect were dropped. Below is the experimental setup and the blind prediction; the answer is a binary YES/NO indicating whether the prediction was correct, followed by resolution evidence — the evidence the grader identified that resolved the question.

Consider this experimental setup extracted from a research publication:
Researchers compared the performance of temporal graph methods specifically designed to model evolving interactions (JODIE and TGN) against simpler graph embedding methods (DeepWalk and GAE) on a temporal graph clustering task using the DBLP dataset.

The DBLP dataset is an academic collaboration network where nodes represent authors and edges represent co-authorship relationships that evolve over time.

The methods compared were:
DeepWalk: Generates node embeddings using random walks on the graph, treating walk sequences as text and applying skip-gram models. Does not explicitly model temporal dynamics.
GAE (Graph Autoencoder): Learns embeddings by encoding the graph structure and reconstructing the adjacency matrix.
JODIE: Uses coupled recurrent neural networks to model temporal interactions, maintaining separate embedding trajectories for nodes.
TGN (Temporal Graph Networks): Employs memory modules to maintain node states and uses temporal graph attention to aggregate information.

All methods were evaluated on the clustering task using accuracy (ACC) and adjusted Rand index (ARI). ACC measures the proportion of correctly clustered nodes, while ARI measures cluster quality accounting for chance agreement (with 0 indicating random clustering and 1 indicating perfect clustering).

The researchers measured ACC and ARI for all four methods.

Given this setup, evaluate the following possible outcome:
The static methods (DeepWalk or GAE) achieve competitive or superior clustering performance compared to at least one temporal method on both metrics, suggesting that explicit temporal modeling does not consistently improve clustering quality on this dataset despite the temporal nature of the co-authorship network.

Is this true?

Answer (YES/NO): YES